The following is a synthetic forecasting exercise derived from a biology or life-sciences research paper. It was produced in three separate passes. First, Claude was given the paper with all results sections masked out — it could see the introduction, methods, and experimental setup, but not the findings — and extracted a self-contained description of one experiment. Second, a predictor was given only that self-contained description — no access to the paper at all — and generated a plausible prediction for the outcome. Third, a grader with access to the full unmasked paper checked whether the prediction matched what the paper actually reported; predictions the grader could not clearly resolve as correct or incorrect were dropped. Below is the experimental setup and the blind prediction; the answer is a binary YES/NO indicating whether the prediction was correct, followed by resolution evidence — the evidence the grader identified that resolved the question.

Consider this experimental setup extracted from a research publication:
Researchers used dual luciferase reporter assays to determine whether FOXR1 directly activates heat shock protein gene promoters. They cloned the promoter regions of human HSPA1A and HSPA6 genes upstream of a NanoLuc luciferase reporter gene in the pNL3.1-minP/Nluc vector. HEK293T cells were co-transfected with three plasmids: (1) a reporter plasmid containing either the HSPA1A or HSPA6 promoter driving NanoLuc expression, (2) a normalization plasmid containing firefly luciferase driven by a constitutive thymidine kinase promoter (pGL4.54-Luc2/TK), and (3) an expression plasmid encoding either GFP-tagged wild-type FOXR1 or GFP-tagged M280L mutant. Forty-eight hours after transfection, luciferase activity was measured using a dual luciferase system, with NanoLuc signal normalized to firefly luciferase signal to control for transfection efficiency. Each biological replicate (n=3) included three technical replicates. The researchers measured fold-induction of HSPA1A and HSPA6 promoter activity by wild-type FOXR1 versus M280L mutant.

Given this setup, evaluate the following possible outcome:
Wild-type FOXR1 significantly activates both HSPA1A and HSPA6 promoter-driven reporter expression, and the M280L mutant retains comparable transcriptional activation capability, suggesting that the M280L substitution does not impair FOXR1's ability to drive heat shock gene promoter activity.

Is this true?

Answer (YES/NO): NO